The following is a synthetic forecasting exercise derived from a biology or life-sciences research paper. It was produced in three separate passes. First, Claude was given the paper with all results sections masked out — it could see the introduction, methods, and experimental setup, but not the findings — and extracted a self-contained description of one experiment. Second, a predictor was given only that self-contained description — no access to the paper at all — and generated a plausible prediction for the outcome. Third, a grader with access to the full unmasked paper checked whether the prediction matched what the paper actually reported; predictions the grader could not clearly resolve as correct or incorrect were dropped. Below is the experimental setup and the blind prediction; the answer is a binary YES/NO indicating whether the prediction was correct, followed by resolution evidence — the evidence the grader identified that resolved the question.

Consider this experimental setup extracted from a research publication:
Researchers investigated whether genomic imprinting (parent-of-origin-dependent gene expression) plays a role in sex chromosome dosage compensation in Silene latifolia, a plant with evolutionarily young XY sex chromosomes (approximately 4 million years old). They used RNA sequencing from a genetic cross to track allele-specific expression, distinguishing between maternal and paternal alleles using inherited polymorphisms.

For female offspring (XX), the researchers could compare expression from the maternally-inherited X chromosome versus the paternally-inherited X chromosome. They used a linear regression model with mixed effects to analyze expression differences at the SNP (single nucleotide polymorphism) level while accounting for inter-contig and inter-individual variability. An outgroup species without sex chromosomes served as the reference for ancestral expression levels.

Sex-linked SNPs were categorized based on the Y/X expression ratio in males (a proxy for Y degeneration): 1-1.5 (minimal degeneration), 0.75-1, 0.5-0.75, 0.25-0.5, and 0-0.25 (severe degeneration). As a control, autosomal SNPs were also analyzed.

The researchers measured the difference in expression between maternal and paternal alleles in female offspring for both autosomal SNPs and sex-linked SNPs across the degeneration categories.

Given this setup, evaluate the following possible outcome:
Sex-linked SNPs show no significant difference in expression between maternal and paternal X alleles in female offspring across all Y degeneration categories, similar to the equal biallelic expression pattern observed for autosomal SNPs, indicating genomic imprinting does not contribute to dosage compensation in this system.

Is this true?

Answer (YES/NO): NO